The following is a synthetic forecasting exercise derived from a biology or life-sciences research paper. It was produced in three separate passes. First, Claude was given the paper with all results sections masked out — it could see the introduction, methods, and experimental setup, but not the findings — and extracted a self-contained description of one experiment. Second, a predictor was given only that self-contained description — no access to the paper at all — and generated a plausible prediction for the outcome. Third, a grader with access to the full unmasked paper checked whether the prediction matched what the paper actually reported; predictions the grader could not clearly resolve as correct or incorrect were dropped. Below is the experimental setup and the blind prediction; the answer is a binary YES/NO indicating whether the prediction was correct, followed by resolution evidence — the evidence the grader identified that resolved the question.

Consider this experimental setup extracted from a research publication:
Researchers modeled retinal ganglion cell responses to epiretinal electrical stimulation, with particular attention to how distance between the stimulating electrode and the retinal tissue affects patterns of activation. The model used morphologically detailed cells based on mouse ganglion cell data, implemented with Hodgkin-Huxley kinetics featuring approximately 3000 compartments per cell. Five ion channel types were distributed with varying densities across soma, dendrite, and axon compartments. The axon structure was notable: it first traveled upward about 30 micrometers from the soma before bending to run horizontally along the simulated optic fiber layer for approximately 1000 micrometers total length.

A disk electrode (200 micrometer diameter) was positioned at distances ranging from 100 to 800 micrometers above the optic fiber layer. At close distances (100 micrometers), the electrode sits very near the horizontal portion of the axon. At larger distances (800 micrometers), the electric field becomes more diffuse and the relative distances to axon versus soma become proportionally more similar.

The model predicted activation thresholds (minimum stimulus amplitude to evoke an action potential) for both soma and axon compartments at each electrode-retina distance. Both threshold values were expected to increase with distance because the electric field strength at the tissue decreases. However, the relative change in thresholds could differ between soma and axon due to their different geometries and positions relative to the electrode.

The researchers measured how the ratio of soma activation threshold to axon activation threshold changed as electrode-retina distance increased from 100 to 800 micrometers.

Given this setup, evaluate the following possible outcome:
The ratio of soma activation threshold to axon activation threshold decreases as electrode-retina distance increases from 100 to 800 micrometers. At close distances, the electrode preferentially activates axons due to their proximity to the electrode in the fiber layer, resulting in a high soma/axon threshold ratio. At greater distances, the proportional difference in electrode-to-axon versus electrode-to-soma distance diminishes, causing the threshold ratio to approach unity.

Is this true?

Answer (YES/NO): NO